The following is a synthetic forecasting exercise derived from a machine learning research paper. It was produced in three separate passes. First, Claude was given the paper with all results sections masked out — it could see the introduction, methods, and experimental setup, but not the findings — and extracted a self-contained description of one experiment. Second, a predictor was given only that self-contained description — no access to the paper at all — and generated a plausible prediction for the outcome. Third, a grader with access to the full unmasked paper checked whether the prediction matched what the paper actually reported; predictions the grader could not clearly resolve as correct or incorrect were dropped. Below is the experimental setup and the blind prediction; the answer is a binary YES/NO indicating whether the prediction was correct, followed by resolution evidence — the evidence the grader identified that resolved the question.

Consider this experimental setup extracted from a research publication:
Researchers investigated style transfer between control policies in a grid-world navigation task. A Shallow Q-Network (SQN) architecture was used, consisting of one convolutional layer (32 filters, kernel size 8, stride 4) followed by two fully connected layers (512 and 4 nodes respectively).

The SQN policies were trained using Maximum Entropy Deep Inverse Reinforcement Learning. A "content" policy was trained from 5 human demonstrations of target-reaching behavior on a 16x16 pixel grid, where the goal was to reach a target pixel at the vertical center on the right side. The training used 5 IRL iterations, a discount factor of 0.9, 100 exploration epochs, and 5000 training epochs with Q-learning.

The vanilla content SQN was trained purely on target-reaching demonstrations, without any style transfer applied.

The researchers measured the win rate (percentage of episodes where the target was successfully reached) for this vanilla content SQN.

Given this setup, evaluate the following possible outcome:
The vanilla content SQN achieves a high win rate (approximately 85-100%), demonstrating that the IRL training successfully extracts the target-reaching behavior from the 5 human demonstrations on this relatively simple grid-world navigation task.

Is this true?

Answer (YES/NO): NO